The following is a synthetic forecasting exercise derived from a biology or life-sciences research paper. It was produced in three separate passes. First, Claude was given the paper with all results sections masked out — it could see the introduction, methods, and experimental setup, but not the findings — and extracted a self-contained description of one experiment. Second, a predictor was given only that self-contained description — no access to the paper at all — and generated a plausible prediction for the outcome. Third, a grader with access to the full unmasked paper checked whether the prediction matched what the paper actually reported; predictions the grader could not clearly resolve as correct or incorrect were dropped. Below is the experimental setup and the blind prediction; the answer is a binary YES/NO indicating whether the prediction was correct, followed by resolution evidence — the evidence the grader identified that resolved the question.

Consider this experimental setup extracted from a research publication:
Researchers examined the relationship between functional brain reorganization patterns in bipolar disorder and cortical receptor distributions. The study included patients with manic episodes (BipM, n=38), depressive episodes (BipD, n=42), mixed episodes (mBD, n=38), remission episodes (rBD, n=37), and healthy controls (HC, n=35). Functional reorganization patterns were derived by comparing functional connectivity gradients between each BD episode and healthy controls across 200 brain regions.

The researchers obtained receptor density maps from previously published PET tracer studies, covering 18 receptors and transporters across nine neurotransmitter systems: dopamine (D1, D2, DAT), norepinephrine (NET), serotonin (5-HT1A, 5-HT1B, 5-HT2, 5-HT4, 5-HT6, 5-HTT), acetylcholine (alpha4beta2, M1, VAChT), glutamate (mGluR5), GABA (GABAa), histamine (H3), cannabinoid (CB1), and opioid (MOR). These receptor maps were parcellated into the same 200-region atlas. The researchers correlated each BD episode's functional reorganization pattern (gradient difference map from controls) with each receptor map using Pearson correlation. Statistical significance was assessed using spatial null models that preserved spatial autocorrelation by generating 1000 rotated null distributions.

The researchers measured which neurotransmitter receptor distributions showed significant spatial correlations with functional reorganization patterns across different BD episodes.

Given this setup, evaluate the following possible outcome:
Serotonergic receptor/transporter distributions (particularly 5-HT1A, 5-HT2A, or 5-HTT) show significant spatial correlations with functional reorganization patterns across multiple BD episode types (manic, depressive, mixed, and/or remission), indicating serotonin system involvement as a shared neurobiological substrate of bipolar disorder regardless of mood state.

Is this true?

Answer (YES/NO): NO